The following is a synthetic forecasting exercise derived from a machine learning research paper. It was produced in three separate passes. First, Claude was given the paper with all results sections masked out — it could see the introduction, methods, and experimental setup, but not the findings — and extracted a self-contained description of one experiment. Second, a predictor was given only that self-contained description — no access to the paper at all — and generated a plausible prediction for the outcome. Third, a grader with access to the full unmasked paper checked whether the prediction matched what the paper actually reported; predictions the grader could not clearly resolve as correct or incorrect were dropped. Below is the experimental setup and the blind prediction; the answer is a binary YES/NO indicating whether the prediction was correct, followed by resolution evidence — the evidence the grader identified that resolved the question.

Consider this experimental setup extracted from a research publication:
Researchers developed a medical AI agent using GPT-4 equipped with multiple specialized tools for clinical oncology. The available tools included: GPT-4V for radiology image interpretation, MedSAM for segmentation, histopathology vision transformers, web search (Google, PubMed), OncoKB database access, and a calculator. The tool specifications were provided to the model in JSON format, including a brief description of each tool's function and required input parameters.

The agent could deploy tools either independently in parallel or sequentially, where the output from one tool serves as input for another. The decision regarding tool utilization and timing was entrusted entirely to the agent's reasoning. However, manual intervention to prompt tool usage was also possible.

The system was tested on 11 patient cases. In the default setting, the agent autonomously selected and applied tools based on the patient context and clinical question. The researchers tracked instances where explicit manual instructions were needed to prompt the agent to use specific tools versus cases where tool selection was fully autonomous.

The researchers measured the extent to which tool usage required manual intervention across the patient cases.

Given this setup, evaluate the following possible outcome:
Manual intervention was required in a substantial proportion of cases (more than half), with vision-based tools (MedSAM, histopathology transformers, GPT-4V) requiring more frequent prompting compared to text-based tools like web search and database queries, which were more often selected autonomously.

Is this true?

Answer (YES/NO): NO